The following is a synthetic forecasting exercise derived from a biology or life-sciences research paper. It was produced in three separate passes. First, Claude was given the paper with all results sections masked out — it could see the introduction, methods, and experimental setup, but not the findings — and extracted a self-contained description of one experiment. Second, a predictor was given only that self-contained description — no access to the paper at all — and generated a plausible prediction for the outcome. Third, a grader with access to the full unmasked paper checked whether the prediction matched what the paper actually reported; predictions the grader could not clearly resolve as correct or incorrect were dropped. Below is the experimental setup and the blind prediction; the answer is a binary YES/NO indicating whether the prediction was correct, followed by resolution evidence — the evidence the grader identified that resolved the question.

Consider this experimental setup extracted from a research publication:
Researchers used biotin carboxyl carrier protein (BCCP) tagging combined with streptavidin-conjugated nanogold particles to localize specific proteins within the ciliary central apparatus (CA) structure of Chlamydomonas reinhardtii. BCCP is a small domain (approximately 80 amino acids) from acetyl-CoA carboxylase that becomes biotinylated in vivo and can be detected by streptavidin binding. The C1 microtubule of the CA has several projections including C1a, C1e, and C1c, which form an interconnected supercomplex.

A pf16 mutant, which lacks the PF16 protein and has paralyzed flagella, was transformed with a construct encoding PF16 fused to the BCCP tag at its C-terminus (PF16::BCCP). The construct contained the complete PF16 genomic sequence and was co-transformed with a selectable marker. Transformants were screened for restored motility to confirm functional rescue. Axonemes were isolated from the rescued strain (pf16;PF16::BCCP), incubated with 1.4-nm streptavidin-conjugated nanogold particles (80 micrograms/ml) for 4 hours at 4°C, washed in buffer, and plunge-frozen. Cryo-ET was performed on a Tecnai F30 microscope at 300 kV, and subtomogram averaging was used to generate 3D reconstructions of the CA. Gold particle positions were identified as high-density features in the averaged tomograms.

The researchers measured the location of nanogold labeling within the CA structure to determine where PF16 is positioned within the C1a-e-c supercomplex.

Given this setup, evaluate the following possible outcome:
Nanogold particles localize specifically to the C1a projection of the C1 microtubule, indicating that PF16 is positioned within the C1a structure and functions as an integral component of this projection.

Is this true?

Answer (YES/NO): YES